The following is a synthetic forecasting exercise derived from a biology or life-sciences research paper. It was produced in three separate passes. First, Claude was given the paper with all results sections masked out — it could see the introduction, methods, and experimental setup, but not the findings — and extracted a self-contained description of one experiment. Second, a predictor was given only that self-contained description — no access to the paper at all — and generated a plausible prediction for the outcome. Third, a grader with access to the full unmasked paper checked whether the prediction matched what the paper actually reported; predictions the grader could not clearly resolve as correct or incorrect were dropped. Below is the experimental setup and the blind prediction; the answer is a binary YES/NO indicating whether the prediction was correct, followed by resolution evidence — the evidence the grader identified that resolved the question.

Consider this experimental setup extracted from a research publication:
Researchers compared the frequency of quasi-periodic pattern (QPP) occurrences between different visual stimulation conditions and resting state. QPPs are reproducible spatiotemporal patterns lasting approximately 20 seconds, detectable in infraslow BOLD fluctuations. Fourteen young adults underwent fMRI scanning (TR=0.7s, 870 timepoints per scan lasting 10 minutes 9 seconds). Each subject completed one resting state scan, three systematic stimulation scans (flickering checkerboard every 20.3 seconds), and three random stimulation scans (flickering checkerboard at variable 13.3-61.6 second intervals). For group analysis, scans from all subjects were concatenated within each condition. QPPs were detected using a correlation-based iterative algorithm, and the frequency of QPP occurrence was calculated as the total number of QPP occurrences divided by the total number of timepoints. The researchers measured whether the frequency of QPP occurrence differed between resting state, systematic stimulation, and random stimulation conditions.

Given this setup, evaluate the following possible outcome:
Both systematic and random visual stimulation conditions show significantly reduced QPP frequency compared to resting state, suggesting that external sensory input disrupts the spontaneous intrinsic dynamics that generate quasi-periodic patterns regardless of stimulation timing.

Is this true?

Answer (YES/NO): NO